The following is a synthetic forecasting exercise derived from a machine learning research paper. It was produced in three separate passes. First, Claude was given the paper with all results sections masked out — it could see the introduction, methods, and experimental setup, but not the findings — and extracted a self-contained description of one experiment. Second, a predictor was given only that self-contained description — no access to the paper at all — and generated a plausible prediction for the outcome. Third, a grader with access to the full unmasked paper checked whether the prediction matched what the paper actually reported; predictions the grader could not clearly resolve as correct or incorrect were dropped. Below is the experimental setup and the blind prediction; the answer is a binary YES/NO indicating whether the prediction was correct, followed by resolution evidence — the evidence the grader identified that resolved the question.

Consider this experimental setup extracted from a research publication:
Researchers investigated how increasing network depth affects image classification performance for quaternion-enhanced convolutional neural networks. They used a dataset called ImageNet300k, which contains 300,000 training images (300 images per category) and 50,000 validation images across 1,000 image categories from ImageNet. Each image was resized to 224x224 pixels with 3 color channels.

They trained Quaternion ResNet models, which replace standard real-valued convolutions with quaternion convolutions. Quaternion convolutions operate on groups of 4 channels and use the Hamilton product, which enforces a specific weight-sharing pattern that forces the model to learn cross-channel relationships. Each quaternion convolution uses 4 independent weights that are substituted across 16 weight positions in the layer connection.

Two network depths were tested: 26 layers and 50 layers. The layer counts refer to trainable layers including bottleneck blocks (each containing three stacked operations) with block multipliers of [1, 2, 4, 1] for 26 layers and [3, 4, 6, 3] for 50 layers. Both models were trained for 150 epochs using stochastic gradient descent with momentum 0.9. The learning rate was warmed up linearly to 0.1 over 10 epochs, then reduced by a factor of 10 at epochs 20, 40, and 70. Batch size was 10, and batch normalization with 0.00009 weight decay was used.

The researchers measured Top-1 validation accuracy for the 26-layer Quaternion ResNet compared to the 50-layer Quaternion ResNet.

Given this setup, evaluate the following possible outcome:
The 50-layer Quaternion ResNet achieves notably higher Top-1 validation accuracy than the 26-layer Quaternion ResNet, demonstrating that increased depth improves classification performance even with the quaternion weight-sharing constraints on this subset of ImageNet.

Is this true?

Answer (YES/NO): NO